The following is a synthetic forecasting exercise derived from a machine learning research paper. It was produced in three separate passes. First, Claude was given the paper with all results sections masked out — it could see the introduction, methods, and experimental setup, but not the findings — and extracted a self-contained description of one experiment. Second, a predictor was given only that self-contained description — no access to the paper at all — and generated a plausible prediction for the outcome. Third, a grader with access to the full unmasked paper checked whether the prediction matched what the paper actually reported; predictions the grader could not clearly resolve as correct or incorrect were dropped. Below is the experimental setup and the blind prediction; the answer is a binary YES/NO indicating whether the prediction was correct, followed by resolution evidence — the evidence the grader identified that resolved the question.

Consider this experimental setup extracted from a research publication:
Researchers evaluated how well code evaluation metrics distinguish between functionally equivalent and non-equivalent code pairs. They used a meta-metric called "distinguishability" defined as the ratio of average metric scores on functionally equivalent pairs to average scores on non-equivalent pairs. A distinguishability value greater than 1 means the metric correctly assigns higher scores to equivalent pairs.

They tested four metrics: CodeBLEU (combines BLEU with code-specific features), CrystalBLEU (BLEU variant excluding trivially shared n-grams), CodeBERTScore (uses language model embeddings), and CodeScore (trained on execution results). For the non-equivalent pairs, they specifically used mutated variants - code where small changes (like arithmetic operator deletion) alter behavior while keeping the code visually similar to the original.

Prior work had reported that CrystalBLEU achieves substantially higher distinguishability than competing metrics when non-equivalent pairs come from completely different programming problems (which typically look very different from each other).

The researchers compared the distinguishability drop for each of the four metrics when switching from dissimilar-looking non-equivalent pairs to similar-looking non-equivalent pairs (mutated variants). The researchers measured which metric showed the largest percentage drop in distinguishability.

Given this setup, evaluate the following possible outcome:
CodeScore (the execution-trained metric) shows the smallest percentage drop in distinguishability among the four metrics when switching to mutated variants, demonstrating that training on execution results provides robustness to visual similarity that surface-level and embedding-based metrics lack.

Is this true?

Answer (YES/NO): NO